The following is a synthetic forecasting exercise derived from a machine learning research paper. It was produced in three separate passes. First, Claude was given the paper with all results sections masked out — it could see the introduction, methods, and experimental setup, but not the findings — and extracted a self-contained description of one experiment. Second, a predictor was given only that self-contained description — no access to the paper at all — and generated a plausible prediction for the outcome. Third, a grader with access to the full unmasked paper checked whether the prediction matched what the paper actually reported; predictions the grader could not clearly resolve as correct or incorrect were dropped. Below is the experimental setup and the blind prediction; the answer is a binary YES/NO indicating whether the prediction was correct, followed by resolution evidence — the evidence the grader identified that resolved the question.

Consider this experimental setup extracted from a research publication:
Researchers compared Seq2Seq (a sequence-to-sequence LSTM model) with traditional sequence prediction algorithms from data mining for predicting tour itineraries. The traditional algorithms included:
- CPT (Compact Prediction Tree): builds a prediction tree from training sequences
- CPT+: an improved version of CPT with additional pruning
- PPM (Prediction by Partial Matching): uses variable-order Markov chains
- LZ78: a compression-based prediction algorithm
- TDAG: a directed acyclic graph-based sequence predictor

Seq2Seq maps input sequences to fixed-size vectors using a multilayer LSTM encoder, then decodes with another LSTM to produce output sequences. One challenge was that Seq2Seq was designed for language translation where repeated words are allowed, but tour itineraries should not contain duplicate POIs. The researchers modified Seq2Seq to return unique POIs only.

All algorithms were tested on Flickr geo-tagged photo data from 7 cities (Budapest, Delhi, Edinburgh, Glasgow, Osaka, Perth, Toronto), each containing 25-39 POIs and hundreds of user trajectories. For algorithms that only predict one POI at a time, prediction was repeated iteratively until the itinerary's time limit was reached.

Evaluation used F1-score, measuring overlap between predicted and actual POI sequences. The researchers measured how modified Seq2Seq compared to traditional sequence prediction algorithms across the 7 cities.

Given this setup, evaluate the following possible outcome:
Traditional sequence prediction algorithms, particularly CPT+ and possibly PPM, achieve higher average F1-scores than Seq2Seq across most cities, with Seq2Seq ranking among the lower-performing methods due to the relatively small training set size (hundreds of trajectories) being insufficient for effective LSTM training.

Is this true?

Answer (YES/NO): NO